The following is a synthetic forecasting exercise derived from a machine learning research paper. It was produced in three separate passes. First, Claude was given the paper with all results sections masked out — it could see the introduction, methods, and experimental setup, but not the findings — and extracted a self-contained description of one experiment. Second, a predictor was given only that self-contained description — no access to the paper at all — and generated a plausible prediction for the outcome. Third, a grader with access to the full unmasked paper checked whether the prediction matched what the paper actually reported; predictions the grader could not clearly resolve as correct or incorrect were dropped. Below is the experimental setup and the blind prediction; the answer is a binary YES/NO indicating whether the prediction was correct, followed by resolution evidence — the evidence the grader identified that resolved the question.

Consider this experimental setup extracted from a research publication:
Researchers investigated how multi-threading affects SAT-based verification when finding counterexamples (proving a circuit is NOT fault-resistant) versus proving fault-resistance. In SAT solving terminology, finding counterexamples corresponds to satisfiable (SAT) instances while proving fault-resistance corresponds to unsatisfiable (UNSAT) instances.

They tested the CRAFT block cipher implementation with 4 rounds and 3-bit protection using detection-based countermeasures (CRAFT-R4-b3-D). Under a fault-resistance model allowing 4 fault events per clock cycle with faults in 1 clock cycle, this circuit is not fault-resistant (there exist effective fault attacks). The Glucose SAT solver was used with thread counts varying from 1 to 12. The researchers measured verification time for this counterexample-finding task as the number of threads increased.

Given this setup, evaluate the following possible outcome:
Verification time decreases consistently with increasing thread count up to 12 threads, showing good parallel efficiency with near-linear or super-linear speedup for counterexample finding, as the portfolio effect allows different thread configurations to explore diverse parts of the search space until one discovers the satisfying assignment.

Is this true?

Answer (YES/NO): NO